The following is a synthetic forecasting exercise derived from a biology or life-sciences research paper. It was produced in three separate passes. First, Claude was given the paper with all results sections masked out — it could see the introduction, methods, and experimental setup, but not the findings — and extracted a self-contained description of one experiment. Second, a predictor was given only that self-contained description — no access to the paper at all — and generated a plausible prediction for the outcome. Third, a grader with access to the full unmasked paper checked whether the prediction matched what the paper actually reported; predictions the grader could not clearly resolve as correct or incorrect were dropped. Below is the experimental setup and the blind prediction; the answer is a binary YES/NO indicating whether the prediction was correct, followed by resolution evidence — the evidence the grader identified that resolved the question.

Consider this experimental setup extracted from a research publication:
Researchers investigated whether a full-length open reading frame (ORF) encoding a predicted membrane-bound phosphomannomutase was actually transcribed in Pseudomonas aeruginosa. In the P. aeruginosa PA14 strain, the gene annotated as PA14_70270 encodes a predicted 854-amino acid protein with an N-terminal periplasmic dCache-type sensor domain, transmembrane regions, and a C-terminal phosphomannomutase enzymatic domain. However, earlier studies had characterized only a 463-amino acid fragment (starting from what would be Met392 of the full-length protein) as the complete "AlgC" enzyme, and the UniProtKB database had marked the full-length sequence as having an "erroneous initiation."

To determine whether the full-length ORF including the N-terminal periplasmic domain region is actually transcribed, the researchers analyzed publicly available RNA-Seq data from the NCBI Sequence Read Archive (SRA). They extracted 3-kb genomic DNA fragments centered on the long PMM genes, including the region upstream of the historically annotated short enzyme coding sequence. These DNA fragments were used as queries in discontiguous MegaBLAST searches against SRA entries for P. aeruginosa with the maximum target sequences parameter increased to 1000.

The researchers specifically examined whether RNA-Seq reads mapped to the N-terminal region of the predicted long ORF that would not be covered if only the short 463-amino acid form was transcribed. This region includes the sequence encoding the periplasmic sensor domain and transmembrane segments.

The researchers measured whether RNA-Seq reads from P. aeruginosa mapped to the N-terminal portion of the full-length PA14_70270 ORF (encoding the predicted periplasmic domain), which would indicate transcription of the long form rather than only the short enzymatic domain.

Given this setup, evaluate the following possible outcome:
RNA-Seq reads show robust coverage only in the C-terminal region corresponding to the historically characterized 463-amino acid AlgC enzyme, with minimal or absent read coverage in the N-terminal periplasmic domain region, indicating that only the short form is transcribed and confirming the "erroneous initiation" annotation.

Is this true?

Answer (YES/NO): NO